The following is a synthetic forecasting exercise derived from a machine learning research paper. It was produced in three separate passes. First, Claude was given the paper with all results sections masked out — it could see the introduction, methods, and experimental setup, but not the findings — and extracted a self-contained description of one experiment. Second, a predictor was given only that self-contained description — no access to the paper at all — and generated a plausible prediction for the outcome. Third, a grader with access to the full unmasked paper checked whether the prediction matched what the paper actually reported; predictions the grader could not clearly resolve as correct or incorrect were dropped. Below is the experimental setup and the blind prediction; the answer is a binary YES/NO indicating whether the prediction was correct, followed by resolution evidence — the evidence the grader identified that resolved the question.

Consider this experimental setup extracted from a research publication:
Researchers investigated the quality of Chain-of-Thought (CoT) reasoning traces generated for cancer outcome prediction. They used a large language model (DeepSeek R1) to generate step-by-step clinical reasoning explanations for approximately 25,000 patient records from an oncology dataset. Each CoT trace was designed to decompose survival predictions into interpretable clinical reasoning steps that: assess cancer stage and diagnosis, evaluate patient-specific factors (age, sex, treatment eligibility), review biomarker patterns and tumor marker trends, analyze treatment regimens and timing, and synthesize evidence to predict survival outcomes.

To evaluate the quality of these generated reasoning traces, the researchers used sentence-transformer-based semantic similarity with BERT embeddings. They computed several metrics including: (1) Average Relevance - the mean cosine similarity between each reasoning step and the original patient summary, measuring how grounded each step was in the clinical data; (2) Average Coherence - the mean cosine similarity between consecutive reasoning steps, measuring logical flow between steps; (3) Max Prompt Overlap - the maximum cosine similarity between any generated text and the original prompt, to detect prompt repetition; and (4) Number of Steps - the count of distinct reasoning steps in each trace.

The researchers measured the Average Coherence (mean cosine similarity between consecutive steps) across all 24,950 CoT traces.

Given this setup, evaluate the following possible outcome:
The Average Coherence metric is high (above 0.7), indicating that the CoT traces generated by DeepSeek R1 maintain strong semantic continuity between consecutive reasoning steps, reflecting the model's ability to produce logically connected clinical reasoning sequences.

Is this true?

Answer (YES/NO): NO